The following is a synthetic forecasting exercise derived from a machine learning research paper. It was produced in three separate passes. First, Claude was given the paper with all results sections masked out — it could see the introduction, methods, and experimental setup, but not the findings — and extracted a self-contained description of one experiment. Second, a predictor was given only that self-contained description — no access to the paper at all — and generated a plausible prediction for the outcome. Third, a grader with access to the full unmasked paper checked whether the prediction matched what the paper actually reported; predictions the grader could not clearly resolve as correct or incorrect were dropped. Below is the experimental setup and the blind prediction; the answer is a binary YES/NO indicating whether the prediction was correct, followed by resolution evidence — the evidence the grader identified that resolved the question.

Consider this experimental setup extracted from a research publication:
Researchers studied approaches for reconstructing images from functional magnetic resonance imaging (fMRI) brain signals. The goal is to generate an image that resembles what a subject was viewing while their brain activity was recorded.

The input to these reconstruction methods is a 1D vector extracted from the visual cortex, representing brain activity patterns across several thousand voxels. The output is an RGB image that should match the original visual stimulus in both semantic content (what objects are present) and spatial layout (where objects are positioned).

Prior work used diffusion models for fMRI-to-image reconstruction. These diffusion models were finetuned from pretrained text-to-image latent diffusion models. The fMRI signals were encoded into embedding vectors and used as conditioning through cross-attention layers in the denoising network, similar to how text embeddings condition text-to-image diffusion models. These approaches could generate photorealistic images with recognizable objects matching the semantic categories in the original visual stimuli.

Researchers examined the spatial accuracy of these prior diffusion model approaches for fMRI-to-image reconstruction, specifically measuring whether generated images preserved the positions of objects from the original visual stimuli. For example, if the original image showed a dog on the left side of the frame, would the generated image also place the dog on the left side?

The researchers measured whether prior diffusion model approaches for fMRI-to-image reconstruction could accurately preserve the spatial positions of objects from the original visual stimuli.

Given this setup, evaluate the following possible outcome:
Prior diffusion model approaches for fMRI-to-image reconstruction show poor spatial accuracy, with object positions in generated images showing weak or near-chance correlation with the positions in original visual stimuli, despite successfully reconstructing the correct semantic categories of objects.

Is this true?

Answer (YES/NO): YES